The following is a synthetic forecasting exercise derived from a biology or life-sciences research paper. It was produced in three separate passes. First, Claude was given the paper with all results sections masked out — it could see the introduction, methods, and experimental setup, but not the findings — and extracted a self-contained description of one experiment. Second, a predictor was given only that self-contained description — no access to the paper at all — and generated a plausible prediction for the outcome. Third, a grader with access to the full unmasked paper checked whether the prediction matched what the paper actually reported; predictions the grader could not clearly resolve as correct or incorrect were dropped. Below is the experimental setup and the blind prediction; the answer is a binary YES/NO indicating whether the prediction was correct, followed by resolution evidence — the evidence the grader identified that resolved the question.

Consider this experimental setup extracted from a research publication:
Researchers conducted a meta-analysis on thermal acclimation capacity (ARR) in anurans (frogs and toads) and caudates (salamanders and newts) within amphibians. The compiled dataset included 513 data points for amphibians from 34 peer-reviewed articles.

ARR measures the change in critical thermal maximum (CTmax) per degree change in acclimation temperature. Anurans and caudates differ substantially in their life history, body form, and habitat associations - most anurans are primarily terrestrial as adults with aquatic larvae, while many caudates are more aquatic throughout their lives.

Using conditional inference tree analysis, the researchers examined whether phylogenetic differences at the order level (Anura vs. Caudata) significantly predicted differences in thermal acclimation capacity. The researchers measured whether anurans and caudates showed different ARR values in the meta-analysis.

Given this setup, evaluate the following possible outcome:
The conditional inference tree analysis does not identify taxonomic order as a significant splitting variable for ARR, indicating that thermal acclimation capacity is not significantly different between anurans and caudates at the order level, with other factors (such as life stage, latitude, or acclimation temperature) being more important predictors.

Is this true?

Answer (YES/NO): NO